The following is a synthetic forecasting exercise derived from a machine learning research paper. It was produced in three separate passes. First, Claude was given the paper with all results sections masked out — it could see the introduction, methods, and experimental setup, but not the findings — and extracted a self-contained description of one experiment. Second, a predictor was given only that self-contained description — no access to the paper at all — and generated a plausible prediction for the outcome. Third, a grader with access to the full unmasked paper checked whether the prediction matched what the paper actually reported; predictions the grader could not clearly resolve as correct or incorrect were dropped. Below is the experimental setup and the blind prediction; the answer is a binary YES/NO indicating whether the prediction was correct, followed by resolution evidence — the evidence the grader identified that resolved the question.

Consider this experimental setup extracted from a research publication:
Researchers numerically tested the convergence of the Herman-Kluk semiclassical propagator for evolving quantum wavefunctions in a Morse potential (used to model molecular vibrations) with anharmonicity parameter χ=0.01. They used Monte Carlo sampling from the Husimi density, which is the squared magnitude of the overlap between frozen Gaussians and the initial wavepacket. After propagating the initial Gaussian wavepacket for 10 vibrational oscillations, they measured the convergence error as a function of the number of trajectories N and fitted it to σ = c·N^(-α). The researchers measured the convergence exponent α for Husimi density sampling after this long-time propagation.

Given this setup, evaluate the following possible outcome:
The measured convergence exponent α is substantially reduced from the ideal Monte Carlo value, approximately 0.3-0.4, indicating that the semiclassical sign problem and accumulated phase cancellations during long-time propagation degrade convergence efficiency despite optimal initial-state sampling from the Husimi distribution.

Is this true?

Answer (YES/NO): YES